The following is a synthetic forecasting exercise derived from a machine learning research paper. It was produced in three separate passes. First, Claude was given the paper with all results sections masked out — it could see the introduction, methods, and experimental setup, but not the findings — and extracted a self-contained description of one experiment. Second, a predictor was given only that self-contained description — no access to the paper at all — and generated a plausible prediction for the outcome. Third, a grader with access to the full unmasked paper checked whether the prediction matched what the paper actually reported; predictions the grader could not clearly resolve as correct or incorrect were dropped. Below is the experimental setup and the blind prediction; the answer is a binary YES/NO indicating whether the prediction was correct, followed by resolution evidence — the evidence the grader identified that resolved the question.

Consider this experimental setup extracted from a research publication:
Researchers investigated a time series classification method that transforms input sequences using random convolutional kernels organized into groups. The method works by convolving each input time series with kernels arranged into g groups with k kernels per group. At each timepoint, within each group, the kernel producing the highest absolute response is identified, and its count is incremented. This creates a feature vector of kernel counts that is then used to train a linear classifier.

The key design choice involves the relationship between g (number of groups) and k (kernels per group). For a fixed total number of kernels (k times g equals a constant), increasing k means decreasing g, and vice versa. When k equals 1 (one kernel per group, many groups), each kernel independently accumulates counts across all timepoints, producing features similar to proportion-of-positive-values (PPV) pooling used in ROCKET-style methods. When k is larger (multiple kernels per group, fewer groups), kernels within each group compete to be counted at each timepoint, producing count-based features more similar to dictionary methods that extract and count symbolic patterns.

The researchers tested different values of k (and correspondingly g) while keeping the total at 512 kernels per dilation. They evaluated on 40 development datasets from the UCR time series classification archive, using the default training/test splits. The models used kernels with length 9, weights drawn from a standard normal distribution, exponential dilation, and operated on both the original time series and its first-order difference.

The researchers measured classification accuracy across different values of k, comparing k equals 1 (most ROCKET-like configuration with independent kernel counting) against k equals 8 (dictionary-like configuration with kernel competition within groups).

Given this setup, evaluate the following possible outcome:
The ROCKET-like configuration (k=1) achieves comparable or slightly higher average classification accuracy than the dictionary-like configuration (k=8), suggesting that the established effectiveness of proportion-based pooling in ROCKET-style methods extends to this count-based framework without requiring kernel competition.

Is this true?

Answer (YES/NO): NO